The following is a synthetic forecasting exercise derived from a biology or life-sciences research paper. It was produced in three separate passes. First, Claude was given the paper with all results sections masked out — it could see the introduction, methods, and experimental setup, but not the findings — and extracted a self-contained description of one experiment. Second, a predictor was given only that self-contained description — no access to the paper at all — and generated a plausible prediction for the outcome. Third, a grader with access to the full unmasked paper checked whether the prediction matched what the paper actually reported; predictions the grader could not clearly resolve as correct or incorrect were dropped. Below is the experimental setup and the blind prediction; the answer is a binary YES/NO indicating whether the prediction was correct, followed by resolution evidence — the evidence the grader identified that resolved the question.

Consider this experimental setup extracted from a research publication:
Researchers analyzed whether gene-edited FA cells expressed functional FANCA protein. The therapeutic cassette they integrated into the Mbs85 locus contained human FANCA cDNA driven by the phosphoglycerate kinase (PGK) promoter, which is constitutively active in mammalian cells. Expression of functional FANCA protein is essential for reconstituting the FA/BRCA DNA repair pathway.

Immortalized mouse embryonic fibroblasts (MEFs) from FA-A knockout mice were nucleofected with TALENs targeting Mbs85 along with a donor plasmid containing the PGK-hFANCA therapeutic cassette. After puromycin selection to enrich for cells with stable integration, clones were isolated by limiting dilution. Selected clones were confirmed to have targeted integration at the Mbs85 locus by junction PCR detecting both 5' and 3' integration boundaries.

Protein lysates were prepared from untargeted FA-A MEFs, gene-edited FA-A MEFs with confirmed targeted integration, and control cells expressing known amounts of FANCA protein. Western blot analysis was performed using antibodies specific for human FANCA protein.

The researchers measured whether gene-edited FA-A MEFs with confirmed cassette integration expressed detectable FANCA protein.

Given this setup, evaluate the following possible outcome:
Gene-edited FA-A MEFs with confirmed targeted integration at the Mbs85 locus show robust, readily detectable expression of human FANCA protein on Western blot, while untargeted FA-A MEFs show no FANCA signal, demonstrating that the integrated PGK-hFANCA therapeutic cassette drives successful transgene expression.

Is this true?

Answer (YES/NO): YES